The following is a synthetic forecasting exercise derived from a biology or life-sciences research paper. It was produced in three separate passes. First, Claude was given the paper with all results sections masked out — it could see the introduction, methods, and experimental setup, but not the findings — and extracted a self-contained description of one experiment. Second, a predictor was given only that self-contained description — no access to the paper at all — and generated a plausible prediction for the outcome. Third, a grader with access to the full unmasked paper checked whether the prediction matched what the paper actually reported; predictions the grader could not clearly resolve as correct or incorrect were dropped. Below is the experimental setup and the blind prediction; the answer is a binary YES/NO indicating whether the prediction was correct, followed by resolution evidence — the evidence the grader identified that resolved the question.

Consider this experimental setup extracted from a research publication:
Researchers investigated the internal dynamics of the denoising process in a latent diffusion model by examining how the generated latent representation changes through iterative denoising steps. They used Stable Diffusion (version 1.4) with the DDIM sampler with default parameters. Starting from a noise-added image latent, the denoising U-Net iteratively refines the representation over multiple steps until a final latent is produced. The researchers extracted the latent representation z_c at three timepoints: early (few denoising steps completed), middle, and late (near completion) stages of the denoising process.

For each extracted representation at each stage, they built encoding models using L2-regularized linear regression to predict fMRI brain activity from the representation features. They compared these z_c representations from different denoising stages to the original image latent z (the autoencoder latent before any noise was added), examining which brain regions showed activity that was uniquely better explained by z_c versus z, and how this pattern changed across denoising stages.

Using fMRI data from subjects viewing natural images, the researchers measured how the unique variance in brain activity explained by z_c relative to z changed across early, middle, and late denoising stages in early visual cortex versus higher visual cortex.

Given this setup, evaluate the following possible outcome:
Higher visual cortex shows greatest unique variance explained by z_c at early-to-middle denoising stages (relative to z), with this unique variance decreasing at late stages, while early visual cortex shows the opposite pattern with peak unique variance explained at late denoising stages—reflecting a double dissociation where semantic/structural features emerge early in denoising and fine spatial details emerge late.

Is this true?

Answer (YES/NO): NO